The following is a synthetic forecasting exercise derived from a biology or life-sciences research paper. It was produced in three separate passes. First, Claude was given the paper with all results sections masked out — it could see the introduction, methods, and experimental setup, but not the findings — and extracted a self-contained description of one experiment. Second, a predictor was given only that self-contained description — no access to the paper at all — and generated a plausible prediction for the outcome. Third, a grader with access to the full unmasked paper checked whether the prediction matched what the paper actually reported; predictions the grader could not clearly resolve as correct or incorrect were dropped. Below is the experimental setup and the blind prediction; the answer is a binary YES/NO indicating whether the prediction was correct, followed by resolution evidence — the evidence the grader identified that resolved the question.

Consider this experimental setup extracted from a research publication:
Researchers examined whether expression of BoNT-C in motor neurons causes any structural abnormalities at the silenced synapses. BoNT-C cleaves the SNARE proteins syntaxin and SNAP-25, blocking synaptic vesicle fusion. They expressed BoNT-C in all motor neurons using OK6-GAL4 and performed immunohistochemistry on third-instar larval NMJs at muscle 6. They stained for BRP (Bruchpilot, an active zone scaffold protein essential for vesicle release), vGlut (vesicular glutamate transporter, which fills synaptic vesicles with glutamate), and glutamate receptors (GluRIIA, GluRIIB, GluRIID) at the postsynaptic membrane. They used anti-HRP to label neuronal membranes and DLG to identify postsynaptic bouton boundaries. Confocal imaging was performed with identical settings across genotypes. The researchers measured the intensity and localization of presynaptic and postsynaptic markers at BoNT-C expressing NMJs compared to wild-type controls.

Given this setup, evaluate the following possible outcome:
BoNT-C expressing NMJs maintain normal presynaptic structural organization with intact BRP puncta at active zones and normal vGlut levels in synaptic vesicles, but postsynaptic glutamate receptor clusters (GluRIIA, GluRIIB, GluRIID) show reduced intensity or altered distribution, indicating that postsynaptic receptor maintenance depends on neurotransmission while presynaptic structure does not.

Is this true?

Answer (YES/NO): NO